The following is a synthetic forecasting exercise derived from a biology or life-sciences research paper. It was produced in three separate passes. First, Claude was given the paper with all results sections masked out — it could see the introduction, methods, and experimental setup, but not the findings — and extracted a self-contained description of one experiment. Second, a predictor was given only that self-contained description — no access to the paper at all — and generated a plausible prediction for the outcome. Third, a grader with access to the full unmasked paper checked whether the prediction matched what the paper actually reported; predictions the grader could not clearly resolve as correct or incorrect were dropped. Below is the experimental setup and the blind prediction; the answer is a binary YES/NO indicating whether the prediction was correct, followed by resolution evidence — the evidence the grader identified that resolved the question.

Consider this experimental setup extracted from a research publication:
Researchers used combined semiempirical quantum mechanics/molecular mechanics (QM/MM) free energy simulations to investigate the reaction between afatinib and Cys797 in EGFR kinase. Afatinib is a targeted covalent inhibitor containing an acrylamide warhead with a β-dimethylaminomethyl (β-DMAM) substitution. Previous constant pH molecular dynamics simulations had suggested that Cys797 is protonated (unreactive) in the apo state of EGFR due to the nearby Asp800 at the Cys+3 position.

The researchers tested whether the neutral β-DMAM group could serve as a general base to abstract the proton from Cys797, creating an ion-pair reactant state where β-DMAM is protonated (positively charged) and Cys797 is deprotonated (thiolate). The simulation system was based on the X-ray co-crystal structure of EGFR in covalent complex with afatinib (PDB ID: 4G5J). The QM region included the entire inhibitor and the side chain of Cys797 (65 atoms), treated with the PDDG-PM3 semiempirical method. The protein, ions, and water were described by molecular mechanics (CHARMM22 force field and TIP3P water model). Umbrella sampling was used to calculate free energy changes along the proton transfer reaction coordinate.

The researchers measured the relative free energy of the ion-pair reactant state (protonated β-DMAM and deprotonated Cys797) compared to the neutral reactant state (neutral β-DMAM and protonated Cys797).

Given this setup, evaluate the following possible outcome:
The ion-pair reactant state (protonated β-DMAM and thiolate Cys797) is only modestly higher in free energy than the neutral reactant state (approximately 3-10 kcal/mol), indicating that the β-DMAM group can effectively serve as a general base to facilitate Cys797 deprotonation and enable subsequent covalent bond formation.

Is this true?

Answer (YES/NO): NO